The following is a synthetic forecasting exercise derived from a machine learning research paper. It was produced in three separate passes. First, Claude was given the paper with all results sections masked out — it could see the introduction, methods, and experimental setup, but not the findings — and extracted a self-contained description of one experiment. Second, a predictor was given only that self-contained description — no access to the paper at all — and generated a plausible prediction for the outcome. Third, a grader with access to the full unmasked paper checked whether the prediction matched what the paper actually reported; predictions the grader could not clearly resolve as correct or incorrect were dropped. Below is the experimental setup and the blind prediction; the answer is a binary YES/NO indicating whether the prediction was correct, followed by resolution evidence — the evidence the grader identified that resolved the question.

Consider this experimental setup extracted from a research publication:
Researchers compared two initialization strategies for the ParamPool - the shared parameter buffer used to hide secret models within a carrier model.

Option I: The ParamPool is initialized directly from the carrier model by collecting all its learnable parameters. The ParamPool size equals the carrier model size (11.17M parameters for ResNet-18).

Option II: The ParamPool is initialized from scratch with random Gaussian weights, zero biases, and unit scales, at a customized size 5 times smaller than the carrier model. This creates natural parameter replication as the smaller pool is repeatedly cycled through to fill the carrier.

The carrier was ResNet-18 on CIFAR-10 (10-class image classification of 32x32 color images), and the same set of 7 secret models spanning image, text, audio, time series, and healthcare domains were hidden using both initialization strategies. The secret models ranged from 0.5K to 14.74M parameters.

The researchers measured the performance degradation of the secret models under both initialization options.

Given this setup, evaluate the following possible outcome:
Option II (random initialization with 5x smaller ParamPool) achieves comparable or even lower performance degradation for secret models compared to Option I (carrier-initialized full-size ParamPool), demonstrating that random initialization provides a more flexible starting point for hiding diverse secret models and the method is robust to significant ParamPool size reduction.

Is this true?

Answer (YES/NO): NO